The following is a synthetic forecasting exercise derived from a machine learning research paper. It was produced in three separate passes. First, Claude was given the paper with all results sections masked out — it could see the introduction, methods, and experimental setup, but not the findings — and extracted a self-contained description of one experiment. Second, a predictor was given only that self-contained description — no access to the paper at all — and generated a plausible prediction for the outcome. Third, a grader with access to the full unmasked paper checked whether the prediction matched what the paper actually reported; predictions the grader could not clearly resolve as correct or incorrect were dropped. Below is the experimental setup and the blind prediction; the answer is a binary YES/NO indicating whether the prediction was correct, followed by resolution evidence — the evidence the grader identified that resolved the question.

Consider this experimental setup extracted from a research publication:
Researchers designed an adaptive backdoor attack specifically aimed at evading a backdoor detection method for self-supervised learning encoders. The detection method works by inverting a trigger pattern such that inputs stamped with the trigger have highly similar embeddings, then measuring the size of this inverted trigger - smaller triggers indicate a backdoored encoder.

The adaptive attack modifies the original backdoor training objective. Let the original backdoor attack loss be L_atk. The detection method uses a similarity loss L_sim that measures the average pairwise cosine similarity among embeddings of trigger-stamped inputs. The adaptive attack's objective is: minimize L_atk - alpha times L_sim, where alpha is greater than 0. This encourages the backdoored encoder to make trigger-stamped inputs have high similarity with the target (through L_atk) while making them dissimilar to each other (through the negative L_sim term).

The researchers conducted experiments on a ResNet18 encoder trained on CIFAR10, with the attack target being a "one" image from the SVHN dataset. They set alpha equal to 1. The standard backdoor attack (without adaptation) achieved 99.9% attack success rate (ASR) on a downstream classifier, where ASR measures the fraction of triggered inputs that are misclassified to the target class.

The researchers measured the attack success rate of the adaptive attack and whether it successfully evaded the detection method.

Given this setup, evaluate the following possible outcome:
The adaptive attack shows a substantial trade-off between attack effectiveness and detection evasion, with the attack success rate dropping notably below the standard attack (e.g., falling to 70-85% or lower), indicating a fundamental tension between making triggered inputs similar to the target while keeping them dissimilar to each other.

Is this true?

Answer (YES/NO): YES